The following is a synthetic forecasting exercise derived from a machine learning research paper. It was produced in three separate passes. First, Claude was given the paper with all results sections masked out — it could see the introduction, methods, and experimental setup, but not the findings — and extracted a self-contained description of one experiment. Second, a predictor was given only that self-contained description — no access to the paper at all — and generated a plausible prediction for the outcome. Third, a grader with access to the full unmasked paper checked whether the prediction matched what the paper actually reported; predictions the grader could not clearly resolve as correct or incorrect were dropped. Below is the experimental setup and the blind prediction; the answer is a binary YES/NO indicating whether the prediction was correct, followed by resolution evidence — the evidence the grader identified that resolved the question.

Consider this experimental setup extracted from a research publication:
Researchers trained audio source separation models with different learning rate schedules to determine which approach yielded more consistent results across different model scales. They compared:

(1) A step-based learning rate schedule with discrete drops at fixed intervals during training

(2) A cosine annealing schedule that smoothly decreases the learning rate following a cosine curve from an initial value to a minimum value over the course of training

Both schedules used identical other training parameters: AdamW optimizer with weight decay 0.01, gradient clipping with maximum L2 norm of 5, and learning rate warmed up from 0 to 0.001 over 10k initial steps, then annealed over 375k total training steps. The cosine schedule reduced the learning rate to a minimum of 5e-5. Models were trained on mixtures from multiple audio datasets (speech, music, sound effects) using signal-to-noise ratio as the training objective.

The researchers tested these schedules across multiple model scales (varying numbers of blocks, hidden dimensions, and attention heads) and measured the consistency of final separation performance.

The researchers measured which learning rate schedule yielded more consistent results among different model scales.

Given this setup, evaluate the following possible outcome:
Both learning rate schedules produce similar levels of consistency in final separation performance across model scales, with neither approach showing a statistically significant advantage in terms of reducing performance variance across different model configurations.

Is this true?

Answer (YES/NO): NO